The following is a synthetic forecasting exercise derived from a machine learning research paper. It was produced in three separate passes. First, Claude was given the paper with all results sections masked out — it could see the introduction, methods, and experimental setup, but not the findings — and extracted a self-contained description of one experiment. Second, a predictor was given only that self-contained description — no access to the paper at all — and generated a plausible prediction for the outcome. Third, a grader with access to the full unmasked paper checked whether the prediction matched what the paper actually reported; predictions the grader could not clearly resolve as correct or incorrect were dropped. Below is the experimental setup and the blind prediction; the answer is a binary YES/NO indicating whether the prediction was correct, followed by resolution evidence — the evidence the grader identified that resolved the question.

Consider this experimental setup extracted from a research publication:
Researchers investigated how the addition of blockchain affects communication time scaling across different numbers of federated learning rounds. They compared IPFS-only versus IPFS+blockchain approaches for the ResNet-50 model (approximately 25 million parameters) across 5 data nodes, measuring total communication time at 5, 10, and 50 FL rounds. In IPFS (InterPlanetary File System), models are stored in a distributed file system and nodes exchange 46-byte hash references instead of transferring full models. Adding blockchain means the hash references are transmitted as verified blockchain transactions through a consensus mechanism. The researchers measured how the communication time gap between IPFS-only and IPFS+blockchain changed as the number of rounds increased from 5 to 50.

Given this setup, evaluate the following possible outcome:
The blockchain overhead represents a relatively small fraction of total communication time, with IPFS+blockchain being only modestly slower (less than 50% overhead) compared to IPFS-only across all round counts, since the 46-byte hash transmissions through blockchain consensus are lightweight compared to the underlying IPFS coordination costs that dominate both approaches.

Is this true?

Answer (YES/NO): YES